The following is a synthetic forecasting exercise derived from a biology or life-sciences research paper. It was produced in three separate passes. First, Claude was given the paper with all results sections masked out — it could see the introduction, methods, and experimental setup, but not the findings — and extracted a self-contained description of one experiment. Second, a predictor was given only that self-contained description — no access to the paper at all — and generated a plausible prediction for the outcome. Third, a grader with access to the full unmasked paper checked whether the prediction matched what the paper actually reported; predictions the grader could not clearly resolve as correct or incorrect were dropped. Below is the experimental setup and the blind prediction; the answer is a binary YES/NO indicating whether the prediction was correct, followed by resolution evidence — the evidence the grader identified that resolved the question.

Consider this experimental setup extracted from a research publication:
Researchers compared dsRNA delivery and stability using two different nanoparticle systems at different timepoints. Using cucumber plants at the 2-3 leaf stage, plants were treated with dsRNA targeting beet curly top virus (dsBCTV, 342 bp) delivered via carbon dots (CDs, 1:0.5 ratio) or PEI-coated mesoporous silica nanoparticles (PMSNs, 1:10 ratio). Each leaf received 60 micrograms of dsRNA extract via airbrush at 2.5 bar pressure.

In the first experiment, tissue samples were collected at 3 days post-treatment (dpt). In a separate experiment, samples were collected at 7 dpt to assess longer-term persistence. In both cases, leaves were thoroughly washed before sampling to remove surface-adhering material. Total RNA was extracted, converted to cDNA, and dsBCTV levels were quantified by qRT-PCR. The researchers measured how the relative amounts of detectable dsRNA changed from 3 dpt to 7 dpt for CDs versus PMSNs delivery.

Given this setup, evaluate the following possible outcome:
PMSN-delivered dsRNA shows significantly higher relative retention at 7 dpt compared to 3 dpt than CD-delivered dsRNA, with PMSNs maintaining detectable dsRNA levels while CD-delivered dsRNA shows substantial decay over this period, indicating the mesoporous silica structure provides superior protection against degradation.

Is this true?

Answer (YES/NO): NO